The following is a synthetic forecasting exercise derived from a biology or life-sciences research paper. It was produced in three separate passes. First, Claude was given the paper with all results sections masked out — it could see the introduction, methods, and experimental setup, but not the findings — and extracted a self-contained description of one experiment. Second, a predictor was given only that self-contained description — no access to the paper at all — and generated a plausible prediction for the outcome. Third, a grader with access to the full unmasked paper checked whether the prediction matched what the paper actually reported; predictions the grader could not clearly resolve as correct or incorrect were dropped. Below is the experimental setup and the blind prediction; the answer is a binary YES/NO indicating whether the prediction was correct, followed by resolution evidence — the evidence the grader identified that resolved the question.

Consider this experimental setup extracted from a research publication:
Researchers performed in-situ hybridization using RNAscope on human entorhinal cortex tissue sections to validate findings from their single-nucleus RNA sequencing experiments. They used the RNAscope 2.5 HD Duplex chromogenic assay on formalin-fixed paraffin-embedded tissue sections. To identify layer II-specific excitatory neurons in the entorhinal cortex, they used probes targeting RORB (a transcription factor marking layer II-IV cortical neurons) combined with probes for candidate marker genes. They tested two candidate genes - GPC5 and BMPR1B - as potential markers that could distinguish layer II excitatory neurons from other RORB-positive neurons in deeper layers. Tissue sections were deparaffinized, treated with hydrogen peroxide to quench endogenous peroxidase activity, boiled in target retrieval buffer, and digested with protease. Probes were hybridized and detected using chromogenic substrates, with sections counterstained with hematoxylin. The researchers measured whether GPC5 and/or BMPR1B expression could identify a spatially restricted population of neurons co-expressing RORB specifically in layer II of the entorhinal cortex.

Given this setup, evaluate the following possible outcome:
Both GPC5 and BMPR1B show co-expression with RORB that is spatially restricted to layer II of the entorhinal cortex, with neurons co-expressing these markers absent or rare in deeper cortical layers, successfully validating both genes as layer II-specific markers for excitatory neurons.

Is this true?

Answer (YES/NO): NO